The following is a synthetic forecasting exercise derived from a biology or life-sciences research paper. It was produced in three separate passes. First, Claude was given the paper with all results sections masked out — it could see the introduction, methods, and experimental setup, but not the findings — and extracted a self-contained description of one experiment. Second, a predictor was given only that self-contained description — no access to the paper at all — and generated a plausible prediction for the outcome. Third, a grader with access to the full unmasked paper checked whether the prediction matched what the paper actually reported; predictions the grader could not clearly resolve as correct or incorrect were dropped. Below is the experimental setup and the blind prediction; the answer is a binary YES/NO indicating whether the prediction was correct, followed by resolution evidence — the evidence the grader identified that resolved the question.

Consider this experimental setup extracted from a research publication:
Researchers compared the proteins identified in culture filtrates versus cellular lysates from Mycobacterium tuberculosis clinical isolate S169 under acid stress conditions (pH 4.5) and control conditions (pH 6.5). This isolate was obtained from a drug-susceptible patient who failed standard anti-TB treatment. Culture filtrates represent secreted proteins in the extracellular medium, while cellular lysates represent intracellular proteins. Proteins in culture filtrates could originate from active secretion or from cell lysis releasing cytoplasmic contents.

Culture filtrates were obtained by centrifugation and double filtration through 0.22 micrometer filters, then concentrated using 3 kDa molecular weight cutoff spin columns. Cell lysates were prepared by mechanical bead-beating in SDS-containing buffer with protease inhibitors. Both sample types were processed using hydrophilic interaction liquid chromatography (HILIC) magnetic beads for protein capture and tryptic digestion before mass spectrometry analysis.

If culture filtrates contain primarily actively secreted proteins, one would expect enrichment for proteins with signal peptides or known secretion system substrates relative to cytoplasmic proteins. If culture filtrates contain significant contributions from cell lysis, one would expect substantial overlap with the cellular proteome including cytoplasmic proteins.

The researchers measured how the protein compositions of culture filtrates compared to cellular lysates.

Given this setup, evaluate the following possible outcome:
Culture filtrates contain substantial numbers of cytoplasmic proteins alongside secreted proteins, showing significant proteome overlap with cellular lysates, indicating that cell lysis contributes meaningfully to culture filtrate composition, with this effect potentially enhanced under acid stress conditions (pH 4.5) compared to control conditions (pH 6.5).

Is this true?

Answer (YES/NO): NO